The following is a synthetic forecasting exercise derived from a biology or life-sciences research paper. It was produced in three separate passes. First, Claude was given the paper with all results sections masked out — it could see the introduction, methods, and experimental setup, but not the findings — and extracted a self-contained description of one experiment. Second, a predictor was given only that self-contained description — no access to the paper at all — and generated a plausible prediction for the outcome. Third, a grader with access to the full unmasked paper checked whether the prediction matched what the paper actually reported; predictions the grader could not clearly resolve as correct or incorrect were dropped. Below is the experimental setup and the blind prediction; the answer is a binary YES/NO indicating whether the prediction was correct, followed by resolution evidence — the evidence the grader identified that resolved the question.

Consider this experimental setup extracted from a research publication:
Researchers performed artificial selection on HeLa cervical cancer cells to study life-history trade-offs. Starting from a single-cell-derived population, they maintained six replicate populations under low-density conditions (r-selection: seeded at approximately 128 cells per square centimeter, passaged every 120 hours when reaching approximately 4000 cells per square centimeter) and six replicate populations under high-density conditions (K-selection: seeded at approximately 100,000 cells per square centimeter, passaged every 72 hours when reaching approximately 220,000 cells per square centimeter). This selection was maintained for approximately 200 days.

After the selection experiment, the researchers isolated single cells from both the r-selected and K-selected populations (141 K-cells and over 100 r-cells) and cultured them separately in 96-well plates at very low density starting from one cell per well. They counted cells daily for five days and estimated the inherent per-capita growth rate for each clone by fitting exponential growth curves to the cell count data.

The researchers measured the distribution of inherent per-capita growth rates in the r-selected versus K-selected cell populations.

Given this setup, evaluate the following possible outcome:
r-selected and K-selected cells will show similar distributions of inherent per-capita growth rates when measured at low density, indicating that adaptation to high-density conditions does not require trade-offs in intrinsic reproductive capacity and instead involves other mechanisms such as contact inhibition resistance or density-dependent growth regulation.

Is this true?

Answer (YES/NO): NO